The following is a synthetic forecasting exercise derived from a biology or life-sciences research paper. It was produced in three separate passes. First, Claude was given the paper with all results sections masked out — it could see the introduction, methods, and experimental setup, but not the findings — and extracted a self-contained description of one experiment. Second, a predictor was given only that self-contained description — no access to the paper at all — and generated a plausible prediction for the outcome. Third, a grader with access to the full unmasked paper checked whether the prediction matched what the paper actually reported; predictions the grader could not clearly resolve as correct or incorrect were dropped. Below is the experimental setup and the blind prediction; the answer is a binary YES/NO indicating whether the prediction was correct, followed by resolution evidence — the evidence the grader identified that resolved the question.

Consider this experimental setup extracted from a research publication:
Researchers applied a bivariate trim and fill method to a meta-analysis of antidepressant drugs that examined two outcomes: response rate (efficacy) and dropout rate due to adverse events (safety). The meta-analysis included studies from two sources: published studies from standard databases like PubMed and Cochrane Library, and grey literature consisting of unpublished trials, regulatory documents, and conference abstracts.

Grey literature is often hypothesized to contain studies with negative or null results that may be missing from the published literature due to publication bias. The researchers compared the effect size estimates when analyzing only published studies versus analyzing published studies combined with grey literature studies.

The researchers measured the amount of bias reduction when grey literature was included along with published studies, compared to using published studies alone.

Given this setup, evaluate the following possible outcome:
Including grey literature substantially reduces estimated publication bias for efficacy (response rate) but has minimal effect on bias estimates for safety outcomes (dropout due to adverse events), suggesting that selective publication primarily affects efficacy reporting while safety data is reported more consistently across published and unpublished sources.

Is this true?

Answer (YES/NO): NO